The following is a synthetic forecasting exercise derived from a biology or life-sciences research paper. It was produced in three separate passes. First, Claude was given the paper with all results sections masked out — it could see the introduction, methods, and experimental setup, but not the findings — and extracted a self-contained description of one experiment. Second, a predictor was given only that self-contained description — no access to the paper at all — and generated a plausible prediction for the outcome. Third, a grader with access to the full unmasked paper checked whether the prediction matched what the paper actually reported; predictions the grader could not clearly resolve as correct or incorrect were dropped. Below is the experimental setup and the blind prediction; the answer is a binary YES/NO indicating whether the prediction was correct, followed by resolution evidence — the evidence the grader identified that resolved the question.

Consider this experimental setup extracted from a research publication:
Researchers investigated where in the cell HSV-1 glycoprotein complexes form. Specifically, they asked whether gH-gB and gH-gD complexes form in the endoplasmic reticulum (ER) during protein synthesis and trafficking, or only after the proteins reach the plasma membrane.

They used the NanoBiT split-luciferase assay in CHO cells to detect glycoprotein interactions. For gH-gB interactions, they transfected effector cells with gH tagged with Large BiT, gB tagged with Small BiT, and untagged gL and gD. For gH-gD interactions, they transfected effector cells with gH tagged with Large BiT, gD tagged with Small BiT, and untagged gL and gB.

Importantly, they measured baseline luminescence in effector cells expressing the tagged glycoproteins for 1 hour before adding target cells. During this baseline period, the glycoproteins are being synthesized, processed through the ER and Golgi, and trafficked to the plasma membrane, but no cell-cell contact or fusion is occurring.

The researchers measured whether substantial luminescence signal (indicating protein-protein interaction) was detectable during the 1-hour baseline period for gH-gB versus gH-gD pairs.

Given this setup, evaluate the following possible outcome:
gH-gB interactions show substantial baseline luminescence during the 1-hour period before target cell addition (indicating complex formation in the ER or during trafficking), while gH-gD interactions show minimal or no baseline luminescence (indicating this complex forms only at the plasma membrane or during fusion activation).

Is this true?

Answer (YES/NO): NO